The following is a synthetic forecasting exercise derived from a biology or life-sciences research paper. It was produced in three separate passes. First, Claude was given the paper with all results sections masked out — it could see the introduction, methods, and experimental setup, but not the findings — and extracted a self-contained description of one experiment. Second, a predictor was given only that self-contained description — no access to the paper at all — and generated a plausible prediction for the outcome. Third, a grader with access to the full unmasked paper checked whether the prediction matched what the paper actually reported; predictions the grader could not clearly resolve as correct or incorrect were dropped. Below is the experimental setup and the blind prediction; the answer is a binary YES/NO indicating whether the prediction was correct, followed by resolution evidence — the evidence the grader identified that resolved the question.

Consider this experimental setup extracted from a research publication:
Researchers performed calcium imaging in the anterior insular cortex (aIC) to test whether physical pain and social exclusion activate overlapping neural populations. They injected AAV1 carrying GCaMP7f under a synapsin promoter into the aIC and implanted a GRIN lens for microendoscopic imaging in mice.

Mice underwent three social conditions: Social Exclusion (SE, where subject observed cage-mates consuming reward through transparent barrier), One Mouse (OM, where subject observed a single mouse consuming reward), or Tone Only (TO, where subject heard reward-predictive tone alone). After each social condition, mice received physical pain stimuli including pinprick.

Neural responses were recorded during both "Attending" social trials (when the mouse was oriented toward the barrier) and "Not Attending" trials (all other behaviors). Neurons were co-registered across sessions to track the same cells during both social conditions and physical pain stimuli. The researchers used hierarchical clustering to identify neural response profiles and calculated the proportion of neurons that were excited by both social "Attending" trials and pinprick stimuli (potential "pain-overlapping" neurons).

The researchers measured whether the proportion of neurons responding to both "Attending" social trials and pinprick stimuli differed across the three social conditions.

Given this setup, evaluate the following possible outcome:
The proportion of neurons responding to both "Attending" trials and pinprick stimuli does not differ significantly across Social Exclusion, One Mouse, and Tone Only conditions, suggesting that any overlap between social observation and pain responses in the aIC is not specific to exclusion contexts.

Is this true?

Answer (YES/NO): YES